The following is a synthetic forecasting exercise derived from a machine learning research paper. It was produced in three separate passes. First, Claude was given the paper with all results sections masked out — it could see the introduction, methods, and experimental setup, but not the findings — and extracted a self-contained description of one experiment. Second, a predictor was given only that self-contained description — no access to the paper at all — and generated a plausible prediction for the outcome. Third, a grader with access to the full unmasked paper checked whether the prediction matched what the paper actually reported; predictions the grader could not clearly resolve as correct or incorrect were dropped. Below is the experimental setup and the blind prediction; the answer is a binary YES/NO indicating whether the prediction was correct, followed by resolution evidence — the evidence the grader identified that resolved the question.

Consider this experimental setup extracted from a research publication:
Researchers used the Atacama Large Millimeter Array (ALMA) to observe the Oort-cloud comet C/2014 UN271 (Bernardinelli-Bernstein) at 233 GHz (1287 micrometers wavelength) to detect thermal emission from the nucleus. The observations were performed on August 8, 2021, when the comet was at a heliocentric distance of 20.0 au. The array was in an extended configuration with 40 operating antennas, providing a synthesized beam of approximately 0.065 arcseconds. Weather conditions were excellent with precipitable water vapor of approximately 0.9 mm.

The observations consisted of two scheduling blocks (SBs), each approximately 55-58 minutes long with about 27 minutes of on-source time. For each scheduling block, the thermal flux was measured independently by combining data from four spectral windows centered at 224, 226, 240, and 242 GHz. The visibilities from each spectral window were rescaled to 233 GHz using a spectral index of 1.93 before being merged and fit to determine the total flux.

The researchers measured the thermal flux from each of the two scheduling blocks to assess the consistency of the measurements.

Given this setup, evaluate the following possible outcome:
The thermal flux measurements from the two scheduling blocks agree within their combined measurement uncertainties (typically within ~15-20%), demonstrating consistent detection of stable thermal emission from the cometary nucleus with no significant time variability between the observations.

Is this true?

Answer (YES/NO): NO